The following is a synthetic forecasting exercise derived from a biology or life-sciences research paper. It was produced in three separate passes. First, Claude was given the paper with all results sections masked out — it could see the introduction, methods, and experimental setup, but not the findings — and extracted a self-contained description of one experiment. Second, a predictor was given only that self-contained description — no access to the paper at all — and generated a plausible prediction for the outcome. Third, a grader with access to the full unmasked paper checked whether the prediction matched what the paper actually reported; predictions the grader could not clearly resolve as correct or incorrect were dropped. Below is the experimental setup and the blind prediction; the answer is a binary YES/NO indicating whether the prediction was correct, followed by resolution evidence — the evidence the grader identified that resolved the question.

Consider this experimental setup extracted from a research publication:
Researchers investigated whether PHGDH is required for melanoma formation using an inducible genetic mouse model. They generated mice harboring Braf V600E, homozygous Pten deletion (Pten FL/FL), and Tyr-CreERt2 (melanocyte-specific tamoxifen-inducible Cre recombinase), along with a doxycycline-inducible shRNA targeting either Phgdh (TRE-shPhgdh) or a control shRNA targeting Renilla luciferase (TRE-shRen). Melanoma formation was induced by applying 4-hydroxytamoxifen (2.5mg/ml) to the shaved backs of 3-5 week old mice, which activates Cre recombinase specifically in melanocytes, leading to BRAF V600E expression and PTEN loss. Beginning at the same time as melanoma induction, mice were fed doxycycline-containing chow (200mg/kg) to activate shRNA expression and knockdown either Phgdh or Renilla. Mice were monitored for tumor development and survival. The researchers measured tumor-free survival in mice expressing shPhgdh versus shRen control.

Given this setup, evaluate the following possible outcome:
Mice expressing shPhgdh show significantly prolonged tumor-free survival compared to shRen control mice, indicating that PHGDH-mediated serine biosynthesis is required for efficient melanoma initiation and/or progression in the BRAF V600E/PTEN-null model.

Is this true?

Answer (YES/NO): YES